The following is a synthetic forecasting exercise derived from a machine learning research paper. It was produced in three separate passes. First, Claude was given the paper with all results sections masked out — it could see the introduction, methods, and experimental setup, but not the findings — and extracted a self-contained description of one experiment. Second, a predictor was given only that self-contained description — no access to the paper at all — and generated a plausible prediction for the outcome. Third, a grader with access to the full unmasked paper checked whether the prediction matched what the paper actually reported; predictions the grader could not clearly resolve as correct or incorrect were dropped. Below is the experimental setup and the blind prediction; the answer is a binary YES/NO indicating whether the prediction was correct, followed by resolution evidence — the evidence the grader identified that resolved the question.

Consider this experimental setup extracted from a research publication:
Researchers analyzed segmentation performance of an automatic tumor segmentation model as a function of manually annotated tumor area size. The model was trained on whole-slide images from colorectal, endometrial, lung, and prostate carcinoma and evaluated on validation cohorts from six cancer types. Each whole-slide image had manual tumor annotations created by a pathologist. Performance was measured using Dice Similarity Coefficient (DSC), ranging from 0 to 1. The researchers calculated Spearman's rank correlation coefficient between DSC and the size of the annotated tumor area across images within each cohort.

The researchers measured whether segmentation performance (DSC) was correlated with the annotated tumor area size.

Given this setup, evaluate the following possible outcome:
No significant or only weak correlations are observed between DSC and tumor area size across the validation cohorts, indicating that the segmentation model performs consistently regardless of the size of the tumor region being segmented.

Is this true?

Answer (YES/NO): NO